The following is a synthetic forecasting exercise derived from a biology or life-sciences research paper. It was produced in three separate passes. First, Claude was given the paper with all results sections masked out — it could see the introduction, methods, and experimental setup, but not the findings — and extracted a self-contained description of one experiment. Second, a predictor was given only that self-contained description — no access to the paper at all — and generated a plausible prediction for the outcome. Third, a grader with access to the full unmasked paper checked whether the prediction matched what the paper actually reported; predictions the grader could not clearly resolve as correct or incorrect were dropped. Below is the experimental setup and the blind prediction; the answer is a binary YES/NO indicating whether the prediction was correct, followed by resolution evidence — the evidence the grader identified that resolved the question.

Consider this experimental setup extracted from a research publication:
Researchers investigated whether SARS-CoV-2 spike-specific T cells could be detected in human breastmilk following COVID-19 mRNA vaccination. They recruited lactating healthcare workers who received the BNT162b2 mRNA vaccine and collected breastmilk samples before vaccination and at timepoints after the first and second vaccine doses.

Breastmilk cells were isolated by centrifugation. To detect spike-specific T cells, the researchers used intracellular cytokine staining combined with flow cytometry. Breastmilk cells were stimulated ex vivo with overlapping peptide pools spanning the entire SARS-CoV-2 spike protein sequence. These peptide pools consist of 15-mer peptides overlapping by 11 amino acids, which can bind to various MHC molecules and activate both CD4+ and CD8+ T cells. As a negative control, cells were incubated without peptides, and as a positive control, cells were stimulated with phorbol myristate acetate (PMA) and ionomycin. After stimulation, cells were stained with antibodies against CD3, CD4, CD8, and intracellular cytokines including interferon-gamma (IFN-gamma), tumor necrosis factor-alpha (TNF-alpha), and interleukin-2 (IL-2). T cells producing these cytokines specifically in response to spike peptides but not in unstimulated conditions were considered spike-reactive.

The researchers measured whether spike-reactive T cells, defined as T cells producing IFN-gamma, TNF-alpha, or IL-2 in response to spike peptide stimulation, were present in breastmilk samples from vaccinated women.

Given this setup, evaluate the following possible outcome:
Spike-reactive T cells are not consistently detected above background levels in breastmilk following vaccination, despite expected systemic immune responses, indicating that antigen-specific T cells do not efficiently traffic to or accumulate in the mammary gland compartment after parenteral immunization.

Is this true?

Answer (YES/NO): NO